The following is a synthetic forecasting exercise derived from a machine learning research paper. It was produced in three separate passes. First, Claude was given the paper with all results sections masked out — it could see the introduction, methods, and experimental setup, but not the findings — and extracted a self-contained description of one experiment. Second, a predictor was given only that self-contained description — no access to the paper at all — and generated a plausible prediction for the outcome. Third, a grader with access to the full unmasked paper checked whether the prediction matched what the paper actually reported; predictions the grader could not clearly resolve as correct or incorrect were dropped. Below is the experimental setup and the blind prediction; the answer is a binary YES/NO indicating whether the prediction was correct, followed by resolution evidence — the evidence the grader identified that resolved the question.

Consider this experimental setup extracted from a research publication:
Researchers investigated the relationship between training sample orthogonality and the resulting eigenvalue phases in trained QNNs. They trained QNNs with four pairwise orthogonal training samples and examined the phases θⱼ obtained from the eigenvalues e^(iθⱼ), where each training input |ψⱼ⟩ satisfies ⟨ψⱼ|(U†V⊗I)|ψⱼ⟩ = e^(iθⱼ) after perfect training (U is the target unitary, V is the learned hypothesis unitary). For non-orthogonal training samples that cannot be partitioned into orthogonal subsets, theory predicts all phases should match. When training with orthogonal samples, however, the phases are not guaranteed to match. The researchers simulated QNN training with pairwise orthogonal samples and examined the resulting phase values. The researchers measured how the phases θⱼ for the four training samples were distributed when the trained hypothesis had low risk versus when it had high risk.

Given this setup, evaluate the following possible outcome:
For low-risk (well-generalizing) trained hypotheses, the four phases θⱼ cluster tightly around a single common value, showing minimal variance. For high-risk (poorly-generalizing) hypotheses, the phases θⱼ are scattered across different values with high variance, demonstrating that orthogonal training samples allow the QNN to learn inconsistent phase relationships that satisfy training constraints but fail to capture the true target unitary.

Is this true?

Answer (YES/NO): YES